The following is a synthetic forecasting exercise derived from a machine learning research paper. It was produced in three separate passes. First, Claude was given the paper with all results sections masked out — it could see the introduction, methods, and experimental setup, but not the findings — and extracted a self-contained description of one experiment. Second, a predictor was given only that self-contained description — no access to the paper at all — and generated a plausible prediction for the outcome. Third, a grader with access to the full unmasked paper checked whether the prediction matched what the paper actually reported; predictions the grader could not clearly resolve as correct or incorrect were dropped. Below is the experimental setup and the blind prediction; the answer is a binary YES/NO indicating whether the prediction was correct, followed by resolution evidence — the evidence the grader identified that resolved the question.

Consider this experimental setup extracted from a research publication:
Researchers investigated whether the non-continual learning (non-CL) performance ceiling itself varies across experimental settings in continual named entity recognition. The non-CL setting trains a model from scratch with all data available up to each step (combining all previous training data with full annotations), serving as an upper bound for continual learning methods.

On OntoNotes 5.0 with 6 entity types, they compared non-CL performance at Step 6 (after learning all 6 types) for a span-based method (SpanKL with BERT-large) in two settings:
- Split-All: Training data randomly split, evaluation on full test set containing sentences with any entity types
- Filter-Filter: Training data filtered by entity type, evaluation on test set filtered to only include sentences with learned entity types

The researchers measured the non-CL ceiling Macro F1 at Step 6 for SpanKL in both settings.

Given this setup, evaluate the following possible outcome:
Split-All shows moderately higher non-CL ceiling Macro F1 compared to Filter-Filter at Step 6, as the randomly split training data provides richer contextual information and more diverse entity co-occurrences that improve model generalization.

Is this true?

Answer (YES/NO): NO